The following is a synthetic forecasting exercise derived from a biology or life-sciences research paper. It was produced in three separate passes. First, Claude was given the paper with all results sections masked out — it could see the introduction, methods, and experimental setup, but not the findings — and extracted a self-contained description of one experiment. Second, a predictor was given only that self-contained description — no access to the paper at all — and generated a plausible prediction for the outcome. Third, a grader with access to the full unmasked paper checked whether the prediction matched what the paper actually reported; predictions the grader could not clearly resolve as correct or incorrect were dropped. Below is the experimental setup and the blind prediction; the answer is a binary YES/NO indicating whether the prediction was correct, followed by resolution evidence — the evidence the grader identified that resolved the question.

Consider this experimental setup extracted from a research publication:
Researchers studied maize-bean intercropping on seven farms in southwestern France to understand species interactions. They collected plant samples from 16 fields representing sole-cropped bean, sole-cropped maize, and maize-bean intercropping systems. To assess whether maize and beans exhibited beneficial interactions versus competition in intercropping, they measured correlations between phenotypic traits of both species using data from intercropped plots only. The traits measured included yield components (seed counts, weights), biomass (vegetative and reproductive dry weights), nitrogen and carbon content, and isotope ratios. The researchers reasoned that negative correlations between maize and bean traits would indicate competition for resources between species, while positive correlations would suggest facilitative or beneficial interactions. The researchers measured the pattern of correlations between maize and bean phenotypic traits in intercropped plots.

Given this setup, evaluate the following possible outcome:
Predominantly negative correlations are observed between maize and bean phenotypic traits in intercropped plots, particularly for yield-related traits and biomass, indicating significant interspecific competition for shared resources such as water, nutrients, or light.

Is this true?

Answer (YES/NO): YES